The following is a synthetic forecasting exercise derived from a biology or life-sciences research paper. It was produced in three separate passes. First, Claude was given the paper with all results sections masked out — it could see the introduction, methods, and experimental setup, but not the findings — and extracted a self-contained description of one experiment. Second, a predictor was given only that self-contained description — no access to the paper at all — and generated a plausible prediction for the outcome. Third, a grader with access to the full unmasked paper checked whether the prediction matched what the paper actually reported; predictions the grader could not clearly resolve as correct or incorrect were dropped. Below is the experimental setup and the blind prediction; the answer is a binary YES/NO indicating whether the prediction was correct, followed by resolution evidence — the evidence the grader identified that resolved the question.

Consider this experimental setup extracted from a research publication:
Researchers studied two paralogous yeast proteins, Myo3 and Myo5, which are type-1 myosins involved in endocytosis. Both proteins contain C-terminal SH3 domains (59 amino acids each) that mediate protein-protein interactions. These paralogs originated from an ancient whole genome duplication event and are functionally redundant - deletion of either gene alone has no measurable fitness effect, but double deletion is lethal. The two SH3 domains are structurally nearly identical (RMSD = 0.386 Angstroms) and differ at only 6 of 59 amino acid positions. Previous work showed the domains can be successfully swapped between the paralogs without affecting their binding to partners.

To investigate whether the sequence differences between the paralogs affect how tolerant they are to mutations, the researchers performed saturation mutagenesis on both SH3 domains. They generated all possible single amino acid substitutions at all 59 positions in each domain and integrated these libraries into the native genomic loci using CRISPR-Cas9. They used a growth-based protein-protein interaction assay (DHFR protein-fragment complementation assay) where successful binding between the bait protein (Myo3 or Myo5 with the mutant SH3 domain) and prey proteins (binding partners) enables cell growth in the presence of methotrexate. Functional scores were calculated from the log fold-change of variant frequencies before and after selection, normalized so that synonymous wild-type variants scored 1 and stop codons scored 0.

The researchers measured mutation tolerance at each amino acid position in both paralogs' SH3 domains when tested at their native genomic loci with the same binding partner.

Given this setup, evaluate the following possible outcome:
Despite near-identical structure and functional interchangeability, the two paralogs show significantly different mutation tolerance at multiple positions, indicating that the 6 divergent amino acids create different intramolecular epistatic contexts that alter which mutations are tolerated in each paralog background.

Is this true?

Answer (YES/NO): YES